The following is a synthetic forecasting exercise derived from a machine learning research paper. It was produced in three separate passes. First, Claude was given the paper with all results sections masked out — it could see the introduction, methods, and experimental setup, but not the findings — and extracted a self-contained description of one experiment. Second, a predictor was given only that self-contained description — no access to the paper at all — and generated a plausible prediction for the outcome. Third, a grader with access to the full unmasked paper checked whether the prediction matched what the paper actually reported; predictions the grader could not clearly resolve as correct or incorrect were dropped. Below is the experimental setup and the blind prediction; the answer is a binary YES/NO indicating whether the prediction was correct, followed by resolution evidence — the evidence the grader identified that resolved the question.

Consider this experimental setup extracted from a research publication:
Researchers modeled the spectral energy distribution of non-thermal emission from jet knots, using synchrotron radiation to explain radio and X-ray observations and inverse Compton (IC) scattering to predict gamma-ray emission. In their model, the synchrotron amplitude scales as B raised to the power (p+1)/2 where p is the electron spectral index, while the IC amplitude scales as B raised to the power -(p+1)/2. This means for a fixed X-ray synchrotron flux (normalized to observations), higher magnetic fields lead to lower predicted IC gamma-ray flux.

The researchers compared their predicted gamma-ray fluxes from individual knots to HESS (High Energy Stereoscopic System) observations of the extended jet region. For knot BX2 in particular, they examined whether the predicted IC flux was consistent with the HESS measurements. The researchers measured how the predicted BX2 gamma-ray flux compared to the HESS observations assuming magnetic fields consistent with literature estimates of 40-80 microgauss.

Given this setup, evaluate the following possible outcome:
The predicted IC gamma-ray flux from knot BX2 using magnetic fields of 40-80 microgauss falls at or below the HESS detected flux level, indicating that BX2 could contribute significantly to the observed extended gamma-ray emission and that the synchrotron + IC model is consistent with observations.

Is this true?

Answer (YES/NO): NO